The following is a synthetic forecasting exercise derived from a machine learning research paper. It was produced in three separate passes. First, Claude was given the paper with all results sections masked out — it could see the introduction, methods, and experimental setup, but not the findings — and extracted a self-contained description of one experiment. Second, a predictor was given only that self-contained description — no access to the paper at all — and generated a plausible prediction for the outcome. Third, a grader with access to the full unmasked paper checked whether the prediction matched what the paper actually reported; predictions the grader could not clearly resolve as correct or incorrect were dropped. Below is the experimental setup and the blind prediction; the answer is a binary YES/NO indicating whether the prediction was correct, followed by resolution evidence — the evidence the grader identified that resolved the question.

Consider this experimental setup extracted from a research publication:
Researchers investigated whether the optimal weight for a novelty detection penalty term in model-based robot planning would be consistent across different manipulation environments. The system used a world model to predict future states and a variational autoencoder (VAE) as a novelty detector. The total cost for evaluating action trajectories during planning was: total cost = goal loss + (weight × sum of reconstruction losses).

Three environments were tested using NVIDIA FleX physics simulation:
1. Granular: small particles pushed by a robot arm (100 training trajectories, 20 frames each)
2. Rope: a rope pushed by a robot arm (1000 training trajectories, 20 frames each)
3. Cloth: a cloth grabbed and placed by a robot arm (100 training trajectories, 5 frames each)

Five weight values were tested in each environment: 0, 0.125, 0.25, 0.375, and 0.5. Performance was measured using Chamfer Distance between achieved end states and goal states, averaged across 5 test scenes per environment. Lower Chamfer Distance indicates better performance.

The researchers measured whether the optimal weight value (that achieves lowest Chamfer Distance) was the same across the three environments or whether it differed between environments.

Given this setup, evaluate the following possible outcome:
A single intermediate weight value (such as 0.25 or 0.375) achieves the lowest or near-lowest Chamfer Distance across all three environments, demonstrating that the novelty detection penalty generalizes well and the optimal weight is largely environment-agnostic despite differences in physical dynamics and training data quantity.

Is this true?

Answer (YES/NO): NO